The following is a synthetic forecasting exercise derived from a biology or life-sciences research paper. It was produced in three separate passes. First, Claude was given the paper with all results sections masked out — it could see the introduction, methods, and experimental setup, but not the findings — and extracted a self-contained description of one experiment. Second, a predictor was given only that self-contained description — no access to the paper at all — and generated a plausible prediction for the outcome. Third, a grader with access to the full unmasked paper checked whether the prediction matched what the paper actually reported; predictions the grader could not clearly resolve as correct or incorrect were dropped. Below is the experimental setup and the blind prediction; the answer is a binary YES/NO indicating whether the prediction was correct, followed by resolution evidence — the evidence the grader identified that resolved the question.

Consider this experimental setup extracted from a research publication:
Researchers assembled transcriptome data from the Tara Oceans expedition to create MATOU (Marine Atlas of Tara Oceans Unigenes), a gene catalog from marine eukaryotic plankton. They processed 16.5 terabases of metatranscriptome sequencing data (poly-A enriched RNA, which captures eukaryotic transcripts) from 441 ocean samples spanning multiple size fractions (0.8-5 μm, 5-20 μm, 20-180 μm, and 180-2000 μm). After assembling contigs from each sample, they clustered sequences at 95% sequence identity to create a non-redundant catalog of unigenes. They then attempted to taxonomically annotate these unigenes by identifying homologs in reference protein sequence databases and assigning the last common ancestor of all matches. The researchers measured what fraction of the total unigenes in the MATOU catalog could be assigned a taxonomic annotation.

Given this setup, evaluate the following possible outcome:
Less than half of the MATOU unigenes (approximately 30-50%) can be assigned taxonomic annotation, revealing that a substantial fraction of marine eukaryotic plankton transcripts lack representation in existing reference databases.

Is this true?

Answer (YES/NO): YES